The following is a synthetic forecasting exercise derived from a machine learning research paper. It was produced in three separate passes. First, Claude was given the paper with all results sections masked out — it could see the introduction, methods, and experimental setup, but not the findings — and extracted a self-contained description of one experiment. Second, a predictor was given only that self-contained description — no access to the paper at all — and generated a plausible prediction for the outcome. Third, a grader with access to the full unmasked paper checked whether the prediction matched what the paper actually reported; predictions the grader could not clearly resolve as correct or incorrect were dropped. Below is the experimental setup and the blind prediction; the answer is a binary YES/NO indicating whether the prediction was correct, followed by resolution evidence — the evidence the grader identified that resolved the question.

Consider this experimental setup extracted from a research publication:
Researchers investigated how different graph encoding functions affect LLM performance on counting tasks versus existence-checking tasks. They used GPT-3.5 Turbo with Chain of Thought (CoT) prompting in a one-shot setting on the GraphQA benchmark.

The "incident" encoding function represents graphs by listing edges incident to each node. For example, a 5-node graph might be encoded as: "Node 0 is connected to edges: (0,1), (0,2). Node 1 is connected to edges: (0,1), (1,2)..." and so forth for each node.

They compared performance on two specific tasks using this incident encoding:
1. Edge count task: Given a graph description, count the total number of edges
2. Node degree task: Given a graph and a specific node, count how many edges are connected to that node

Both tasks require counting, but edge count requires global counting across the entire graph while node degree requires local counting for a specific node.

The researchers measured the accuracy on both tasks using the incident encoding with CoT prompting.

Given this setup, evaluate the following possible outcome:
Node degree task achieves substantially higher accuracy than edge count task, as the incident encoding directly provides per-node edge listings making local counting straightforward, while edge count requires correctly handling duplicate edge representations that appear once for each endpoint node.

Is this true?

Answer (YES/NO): YES